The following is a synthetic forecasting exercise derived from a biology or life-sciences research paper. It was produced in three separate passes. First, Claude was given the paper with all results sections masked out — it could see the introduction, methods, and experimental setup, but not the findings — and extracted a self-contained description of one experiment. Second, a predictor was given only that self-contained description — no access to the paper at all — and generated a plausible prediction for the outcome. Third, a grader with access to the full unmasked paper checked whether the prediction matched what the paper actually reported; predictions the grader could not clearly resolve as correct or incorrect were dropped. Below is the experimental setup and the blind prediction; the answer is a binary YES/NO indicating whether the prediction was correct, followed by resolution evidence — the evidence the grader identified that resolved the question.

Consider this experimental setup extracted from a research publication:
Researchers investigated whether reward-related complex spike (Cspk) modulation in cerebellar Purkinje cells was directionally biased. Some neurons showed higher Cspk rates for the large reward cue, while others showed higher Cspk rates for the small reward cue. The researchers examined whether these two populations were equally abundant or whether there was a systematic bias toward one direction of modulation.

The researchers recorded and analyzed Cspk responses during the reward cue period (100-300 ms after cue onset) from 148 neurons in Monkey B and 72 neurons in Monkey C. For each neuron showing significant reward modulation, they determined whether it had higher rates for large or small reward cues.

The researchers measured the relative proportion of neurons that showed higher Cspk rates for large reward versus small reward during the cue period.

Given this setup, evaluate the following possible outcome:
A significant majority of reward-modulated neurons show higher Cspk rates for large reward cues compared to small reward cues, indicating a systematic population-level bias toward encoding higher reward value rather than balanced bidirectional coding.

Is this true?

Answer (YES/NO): YES